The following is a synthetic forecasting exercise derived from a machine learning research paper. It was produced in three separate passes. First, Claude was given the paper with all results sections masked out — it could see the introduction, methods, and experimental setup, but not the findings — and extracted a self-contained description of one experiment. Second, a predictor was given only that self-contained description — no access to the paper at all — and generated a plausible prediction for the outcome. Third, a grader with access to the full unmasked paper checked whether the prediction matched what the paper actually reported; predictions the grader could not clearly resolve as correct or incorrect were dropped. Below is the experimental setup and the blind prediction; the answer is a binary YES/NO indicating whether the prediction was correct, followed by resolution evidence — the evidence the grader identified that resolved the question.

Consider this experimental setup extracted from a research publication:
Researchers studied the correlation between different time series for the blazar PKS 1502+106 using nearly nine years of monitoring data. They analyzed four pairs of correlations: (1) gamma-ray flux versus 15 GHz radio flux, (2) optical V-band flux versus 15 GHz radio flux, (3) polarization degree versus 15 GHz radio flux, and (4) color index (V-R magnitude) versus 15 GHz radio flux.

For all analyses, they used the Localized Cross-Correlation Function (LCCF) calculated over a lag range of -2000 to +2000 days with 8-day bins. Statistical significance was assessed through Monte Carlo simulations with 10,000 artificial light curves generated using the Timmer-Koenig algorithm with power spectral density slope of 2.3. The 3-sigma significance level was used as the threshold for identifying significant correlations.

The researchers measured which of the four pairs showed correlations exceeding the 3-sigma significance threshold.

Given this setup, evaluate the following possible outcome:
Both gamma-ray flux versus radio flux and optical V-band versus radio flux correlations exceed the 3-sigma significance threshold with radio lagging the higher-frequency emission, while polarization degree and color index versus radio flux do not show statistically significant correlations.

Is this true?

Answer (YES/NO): NO